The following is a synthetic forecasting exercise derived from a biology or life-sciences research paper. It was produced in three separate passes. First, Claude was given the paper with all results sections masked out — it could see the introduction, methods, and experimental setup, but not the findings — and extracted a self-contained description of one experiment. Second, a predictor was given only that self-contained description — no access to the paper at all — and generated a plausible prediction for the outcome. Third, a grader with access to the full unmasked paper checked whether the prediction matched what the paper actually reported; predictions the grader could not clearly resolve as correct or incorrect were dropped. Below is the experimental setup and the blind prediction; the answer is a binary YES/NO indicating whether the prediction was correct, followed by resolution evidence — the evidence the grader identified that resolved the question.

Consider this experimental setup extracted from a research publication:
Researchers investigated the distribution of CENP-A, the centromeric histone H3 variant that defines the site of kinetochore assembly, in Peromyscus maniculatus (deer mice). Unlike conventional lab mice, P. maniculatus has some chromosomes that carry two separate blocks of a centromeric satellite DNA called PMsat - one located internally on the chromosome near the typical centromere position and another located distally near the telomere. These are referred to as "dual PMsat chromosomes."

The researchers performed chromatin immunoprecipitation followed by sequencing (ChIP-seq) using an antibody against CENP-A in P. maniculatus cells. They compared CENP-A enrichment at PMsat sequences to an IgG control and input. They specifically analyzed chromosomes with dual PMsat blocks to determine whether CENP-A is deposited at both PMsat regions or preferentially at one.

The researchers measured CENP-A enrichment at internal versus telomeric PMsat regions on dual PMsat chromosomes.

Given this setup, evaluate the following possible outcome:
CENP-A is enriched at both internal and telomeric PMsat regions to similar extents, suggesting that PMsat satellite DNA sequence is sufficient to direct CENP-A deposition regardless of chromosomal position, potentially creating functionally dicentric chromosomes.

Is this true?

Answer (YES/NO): NO